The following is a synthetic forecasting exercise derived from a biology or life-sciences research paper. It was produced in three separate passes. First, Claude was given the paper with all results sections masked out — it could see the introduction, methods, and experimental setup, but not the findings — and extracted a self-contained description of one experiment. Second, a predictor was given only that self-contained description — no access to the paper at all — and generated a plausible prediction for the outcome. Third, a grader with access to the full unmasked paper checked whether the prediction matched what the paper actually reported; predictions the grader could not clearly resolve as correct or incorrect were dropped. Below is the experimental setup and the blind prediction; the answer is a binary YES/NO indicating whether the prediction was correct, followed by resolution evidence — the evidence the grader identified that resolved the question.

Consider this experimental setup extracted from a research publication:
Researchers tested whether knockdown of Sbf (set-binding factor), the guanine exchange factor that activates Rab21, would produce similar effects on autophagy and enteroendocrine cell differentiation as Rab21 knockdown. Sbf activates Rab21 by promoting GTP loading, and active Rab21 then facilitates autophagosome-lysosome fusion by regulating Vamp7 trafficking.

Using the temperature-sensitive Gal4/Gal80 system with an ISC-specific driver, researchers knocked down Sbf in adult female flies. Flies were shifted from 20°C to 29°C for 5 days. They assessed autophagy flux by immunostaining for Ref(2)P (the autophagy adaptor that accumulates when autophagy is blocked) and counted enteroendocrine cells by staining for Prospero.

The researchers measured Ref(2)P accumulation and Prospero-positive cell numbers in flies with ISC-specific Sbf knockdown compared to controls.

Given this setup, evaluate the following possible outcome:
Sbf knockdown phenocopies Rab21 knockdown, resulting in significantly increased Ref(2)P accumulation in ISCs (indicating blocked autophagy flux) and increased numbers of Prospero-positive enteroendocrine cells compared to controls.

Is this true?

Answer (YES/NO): NO